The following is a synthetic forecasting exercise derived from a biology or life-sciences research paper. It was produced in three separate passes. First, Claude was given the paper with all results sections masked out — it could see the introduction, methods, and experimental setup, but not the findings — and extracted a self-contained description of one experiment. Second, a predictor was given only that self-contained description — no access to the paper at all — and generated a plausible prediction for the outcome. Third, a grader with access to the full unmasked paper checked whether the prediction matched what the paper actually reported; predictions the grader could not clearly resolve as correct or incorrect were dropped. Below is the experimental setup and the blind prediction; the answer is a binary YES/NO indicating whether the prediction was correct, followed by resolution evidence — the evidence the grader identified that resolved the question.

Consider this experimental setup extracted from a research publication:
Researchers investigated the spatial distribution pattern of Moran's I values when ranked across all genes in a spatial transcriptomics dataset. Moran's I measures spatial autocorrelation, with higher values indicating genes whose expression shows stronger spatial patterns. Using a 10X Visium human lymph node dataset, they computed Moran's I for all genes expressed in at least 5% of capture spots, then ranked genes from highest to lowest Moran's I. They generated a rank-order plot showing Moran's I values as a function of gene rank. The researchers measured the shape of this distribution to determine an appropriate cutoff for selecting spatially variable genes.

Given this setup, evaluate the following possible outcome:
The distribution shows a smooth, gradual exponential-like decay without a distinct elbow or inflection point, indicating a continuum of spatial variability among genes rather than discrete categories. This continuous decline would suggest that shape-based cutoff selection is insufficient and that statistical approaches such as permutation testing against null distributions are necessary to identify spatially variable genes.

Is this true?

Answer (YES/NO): NO